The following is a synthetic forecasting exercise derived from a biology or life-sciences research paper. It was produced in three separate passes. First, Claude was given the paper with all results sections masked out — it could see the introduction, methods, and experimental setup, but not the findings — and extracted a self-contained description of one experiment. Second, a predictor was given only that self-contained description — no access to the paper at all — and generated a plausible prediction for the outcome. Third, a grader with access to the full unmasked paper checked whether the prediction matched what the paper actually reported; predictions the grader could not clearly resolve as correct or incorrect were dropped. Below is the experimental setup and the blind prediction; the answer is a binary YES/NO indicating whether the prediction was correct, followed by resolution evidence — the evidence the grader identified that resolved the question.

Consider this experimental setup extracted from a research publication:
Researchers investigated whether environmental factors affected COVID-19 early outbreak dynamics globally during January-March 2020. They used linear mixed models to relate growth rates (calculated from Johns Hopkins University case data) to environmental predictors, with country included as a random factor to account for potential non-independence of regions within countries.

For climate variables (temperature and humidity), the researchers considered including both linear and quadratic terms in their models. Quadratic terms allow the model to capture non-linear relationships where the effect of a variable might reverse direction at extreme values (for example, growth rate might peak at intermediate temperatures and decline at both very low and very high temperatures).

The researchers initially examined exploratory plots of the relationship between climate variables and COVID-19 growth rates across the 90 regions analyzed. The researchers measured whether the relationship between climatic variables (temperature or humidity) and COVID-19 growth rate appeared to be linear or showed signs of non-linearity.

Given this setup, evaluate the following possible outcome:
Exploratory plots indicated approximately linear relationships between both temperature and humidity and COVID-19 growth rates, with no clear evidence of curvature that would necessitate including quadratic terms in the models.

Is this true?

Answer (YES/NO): NO